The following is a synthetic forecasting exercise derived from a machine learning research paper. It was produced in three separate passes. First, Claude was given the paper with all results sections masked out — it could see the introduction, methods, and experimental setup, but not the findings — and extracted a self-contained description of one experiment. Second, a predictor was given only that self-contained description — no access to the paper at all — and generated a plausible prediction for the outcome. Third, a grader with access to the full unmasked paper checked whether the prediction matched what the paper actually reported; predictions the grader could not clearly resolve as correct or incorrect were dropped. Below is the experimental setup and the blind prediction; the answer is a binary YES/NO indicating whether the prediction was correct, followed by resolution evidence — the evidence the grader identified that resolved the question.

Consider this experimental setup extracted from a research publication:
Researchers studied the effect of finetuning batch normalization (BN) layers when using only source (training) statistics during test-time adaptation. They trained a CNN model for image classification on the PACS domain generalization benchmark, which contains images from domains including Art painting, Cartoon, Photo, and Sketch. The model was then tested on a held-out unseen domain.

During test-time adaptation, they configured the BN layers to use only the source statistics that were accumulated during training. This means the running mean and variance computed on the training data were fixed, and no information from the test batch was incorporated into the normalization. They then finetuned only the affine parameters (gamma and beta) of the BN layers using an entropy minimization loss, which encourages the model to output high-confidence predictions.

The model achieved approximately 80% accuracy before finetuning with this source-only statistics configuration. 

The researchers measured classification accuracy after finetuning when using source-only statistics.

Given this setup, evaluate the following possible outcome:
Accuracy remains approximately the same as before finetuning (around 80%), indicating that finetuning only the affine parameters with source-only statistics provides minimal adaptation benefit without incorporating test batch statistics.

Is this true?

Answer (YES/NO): NO